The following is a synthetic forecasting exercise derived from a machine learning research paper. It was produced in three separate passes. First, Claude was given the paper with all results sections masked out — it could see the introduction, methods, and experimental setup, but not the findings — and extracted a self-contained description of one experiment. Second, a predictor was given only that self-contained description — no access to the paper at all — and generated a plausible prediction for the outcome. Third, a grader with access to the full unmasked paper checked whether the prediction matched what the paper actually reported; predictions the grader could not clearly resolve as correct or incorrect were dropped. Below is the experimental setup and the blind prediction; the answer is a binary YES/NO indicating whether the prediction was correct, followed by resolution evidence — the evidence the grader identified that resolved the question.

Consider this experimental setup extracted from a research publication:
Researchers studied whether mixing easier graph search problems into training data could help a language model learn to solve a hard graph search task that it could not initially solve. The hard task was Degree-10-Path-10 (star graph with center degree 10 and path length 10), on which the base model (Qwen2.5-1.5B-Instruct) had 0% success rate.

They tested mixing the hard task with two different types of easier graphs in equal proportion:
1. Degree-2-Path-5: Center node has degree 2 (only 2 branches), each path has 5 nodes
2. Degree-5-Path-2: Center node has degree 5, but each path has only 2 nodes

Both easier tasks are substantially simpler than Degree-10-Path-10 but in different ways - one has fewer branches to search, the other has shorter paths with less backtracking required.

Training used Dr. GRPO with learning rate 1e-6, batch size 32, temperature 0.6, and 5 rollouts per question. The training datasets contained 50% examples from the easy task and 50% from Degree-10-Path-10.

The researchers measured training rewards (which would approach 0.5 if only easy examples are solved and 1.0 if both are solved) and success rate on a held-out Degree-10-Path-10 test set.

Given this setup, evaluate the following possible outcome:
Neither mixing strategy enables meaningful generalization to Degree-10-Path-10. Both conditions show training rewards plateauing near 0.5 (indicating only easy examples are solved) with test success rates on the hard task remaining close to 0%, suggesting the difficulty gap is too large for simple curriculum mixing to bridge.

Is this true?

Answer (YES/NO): YES